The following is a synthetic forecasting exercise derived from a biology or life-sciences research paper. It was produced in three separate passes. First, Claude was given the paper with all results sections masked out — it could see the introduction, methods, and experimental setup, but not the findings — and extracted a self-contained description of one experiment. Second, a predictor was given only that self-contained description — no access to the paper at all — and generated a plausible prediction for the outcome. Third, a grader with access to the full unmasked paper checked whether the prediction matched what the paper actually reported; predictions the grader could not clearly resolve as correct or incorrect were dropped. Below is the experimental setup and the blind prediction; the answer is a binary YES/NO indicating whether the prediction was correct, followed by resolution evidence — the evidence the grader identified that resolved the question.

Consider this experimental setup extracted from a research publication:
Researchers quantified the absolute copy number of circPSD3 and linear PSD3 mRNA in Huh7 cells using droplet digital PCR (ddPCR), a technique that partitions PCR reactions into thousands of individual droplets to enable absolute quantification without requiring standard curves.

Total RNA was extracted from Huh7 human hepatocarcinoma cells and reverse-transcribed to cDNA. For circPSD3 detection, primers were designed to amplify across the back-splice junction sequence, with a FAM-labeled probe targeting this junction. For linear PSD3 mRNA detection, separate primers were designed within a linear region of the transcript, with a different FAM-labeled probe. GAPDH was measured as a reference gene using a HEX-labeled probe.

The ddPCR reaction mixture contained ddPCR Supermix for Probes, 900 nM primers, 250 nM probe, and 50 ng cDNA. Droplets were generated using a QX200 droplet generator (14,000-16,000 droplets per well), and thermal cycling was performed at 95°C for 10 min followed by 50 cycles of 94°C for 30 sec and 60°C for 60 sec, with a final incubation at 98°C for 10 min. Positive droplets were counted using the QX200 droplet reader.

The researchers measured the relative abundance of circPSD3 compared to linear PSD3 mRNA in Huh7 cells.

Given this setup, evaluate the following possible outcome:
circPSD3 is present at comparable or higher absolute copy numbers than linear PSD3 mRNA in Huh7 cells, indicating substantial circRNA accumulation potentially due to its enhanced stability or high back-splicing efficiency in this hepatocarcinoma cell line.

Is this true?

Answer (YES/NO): NO